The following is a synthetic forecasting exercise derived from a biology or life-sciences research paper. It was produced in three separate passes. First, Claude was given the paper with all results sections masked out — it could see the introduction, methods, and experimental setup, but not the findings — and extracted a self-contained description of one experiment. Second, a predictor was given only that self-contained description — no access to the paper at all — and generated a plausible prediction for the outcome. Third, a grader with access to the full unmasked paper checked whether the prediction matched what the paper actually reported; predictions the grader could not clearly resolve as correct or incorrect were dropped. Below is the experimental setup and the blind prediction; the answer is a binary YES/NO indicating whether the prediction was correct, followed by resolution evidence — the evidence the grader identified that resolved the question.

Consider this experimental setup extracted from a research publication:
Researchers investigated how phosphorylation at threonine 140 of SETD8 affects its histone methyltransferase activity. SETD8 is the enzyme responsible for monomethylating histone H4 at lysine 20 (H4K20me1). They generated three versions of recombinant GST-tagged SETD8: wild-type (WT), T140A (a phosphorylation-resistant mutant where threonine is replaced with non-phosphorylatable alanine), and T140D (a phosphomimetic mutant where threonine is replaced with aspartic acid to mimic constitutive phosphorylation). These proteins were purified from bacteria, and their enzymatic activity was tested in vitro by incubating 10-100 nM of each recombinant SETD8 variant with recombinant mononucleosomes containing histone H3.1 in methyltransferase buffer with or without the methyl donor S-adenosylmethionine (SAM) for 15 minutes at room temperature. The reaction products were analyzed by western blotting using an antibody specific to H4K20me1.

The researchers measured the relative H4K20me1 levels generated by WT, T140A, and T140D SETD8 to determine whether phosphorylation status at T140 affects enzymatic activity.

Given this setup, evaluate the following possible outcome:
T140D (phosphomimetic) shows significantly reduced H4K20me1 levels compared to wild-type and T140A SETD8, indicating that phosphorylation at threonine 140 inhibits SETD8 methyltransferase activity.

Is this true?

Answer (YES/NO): NO